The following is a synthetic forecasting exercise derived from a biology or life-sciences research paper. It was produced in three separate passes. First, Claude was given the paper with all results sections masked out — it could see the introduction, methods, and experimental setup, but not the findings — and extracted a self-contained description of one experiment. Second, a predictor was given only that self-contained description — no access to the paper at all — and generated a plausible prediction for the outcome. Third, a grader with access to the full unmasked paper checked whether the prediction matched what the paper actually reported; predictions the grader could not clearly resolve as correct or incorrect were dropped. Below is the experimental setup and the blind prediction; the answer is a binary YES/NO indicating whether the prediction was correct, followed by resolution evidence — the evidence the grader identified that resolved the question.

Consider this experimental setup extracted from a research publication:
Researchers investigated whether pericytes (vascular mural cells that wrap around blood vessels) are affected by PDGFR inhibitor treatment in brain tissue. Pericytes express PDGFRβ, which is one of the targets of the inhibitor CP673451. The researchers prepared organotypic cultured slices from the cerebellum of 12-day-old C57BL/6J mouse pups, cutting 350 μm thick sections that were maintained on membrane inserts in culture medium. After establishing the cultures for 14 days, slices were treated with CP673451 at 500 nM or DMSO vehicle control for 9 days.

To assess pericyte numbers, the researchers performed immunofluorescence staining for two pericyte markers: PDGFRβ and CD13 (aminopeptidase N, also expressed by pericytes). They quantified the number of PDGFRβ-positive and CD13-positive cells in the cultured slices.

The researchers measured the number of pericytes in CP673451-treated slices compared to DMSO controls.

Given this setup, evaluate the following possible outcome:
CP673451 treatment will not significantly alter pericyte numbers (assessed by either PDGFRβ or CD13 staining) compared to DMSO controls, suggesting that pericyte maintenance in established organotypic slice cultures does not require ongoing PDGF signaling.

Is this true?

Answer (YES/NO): YES